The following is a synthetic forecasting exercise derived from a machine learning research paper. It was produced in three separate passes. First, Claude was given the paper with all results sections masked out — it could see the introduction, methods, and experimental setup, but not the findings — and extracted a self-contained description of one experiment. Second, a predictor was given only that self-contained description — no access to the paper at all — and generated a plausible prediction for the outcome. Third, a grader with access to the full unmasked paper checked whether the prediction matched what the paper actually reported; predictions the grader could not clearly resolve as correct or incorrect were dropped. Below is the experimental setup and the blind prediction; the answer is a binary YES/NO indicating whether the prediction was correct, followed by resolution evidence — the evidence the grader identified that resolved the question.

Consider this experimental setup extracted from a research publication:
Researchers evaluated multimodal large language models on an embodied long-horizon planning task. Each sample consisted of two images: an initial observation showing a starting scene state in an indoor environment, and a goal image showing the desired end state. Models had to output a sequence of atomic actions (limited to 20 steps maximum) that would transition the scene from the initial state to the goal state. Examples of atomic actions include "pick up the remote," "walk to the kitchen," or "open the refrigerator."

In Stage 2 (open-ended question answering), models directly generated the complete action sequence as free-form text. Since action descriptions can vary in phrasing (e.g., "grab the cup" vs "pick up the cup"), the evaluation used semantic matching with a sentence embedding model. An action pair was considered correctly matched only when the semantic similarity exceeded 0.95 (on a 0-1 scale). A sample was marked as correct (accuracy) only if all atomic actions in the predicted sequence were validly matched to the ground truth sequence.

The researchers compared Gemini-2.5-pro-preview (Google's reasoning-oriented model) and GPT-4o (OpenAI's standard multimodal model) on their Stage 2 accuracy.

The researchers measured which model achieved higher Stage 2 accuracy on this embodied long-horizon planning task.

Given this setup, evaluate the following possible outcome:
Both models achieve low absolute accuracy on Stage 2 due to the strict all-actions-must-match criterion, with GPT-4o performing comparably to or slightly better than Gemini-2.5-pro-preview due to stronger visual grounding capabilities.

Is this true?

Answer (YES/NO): NO